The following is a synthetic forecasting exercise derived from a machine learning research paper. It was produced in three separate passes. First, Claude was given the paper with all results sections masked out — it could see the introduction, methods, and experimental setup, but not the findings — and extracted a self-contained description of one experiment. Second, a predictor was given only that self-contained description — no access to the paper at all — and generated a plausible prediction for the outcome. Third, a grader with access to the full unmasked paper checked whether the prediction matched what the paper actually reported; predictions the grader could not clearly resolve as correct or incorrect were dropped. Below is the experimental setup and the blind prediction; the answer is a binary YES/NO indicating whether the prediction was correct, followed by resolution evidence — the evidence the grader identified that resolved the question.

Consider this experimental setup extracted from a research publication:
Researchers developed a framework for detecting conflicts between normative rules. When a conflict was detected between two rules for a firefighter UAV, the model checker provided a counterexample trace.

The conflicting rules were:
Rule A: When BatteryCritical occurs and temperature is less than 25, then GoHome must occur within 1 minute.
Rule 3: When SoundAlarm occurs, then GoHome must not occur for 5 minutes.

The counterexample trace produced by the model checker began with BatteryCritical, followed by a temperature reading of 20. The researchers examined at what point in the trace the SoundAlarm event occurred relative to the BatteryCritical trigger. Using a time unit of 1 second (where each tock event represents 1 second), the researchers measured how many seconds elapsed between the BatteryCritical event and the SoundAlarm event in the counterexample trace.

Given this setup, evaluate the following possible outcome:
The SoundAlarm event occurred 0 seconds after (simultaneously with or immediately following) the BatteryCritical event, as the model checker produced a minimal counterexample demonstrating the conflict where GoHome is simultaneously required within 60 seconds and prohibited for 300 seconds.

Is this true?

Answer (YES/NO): NO